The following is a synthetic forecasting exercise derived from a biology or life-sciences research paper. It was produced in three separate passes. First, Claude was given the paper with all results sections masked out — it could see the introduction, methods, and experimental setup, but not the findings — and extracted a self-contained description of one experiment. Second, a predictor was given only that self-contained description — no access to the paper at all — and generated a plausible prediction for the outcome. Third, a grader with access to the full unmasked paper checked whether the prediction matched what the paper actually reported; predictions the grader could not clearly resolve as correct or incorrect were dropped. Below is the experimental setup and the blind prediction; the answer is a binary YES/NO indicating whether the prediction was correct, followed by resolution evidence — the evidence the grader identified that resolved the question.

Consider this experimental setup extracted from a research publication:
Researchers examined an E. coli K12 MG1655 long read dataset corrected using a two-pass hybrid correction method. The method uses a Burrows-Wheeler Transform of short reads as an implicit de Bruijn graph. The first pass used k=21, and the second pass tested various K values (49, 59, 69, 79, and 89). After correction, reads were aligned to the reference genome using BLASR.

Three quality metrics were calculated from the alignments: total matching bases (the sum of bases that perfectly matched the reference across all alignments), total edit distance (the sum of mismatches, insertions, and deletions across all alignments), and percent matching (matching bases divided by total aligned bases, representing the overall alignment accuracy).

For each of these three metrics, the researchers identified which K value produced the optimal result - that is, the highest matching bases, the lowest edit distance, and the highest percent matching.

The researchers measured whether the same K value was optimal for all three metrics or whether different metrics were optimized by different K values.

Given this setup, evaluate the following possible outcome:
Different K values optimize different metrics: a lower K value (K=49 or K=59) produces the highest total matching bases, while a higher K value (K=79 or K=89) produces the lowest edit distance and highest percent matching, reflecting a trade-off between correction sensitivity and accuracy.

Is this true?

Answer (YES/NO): NO